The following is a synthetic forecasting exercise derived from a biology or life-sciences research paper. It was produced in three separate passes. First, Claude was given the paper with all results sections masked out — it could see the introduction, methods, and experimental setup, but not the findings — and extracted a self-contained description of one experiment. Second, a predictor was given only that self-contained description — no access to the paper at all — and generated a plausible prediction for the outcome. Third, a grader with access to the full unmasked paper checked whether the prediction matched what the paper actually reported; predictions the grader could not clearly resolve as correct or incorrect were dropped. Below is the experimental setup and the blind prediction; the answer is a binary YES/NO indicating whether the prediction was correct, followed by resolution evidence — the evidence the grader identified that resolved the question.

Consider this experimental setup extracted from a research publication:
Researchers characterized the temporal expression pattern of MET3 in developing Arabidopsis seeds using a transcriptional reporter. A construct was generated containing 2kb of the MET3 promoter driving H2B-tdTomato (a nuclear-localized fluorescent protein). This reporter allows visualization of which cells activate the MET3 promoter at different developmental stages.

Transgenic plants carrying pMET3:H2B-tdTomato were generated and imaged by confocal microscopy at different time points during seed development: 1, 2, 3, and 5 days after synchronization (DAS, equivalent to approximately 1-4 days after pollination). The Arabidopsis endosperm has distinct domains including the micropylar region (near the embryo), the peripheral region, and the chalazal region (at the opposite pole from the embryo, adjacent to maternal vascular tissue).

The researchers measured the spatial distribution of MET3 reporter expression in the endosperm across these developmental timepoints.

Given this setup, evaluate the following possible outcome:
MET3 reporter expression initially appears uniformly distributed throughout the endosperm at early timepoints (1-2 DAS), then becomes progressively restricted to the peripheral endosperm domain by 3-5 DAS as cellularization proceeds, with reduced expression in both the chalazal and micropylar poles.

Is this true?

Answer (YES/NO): NO